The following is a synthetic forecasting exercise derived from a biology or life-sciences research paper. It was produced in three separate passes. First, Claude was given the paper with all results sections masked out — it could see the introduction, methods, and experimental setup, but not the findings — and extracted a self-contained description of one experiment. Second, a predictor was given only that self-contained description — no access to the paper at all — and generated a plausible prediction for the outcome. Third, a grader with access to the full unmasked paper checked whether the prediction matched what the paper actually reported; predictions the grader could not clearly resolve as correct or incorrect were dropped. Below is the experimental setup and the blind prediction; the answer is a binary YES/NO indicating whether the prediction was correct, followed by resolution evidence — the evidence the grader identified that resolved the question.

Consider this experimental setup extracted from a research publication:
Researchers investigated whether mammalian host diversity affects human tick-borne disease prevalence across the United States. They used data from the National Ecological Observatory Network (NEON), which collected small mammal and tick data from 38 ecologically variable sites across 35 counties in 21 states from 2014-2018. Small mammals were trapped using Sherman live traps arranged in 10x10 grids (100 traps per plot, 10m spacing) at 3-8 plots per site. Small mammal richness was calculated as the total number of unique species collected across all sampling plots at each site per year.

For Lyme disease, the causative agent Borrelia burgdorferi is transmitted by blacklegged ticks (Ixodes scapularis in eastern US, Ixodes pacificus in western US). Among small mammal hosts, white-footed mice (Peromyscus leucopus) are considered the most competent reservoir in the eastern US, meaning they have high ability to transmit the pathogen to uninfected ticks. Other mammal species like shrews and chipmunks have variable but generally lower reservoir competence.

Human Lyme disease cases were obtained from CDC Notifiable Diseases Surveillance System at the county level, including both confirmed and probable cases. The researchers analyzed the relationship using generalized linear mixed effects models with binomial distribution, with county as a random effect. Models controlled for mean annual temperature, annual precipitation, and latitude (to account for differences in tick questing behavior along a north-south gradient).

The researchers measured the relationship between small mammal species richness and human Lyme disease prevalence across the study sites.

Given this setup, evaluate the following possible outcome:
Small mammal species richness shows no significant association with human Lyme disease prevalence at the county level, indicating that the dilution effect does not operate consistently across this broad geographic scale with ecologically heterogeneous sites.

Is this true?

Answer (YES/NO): NO